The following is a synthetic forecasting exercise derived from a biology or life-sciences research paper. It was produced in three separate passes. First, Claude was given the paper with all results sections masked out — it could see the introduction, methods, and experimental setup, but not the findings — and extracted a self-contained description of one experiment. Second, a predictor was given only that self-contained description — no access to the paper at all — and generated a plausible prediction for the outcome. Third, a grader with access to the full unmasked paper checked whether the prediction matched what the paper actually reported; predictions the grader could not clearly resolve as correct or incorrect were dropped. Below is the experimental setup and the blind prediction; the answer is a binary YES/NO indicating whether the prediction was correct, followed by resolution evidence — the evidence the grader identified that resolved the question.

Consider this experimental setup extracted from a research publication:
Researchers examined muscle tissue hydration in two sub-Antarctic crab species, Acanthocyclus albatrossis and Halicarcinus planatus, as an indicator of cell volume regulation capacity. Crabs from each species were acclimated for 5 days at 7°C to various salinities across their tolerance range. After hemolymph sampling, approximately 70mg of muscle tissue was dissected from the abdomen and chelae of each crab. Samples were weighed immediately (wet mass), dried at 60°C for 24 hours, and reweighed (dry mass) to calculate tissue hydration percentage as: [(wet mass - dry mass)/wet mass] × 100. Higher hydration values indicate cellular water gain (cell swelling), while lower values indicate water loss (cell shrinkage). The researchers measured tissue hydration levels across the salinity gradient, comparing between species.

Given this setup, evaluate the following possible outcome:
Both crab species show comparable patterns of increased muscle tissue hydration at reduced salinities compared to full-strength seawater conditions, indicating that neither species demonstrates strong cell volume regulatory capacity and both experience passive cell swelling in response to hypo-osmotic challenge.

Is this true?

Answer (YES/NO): NO